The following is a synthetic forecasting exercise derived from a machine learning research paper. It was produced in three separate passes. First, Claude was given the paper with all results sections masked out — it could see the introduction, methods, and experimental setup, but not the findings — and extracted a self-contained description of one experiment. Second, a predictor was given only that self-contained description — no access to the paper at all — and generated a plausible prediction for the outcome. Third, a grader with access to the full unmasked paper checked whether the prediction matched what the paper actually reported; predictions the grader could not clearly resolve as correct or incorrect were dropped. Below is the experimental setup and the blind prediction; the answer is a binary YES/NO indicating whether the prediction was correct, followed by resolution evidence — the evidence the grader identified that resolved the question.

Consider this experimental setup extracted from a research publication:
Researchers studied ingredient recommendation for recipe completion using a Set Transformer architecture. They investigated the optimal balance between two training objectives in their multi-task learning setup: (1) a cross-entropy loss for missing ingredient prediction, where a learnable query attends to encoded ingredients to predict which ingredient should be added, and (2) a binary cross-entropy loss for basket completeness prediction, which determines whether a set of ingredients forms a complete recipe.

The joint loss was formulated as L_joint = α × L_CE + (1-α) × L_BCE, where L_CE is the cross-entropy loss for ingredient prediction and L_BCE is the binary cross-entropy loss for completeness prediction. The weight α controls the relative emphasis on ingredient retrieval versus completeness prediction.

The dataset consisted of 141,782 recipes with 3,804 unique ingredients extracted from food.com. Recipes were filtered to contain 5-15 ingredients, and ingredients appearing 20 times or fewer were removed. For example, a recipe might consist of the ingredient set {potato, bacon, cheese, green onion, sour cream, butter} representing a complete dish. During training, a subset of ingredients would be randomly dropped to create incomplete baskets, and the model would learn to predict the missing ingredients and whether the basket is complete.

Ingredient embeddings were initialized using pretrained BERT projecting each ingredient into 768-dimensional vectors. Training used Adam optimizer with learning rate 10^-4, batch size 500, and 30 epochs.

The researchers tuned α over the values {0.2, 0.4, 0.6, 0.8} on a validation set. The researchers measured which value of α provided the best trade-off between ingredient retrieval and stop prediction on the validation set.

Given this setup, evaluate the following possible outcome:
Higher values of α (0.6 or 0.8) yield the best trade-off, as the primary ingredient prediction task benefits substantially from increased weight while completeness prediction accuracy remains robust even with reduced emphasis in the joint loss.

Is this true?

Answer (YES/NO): YES